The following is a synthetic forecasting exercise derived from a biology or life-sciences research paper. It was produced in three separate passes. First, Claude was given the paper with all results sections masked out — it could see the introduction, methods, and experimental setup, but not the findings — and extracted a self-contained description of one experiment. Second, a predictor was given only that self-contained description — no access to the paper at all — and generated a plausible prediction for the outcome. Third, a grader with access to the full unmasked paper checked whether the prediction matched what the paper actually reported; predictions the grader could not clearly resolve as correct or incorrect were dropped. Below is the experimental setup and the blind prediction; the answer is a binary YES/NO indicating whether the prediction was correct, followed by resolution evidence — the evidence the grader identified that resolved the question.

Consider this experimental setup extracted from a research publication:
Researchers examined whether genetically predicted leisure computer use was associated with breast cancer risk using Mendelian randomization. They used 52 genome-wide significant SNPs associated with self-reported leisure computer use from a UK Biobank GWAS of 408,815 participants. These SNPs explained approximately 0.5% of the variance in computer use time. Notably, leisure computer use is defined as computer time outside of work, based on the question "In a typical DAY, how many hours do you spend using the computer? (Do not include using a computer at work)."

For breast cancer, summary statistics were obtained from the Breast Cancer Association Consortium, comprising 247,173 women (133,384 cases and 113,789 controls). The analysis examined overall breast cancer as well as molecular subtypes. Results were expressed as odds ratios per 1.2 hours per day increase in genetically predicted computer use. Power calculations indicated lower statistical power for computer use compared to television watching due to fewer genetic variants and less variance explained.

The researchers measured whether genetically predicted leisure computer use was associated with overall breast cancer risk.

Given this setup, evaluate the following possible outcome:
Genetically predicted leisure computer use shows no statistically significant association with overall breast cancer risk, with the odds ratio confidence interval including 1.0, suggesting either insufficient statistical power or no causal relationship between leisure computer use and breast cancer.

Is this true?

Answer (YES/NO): YES